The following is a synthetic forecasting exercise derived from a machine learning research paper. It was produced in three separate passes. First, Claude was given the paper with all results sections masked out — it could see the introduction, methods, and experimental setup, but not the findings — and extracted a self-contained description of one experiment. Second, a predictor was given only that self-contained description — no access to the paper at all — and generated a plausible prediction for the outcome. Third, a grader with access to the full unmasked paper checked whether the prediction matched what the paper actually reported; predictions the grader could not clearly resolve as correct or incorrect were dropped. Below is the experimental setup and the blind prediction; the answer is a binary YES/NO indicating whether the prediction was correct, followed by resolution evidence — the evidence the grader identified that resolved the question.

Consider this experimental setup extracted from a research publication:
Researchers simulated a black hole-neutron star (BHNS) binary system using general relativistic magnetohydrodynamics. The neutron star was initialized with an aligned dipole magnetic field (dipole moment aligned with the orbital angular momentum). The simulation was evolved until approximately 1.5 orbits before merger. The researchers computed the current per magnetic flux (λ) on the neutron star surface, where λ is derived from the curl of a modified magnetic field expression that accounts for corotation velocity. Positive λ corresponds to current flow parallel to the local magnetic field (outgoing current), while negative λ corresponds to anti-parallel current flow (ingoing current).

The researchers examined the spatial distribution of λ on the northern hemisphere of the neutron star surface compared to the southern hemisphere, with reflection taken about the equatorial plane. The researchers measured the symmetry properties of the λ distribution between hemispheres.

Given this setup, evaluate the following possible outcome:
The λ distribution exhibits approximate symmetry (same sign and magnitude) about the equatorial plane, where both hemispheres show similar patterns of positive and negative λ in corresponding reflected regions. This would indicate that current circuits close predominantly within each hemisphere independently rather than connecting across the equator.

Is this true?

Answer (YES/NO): NO